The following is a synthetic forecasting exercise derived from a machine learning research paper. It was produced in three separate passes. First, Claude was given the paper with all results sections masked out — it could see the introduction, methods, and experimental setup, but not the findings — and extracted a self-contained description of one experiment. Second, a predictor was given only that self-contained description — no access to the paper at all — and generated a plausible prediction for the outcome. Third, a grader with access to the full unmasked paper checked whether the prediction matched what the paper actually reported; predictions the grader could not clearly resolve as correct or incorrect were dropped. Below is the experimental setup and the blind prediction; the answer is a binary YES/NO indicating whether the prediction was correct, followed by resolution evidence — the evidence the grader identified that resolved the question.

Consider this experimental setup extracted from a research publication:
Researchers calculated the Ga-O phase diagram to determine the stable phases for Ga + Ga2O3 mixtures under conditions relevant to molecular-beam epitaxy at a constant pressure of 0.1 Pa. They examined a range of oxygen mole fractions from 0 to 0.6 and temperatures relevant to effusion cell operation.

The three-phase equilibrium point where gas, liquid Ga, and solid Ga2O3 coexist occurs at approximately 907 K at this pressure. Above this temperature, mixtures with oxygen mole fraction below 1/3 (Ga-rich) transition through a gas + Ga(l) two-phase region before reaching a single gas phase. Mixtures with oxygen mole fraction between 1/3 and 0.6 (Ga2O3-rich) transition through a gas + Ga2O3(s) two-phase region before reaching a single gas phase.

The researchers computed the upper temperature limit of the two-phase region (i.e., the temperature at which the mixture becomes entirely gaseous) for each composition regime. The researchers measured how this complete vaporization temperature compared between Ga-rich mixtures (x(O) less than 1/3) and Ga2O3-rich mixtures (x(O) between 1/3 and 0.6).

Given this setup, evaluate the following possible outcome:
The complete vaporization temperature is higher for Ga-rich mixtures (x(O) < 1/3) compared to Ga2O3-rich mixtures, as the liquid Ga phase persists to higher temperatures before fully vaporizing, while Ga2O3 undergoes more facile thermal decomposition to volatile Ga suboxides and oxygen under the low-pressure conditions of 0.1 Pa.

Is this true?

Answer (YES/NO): NO